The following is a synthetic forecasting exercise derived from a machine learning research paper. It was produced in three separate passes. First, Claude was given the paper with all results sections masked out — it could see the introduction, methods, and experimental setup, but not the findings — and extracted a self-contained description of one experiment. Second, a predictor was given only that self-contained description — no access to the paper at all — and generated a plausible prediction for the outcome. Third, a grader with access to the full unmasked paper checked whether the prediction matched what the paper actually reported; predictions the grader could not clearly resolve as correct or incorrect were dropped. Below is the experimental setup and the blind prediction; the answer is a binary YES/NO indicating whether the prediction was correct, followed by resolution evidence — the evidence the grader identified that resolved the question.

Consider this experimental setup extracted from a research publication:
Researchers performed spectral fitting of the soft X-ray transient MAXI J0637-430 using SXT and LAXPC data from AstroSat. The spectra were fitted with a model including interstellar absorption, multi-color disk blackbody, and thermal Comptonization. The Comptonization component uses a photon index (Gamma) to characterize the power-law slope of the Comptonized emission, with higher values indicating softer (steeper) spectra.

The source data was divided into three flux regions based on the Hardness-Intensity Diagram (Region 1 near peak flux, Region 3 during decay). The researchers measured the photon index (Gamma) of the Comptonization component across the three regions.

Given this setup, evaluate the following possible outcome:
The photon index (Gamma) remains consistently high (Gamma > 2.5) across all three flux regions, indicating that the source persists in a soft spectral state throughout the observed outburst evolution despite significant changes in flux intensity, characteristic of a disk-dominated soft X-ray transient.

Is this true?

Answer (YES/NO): NO